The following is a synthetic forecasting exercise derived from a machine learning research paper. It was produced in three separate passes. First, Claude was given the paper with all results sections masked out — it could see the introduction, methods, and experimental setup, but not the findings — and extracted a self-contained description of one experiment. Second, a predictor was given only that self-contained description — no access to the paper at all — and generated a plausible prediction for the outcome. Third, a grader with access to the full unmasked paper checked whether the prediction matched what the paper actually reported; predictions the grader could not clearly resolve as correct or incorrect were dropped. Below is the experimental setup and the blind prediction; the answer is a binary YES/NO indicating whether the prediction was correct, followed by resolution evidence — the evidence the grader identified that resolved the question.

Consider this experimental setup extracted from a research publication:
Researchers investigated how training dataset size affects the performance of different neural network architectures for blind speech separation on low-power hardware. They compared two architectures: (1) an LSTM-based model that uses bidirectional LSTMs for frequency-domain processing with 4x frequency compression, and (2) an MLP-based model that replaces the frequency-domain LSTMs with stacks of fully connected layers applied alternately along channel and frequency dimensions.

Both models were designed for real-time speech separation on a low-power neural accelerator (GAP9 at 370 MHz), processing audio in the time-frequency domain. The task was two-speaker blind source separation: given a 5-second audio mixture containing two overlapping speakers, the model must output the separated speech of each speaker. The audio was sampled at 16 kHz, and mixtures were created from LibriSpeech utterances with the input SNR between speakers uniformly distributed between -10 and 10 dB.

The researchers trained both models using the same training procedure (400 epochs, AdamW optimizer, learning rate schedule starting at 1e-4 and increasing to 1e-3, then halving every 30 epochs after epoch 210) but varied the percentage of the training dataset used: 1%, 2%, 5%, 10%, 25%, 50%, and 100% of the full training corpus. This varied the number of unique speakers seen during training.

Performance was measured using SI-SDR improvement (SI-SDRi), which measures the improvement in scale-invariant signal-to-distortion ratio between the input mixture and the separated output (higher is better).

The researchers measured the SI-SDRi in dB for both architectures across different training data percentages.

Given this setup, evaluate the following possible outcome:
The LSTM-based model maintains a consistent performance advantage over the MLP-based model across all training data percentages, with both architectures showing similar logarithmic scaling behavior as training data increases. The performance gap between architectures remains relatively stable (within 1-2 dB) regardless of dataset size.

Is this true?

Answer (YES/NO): NO